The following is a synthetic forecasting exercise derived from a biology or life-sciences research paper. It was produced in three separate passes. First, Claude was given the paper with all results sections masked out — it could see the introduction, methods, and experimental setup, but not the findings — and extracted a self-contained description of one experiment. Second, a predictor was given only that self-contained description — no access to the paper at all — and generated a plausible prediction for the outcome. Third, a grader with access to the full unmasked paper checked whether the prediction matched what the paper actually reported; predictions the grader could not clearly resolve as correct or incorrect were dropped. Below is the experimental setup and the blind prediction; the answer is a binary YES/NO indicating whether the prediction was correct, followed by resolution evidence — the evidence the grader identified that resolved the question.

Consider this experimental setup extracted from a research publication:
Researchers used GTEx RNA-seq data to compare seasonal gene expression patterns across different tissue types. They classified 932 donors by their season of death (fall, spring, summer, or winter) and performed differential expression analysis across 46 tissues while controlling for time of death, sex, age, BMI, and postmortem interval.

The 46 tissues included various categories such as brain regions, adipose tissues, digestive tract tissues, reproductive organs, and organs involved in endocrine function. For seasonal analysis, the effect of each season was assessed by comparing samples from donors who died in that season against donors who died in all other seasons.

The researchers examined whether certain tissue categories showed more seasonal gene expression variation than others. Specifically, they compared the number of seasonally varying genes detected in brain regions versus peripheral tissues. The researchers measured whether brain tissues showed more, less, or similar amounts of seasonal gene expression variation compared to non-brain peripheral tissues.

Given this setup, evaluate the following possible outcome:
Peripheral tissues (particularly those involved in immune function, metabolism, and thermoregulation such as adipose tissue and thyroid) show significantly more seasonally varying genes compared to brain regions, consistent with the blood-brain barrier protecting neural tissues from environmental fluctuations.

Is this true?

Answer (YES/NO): NO